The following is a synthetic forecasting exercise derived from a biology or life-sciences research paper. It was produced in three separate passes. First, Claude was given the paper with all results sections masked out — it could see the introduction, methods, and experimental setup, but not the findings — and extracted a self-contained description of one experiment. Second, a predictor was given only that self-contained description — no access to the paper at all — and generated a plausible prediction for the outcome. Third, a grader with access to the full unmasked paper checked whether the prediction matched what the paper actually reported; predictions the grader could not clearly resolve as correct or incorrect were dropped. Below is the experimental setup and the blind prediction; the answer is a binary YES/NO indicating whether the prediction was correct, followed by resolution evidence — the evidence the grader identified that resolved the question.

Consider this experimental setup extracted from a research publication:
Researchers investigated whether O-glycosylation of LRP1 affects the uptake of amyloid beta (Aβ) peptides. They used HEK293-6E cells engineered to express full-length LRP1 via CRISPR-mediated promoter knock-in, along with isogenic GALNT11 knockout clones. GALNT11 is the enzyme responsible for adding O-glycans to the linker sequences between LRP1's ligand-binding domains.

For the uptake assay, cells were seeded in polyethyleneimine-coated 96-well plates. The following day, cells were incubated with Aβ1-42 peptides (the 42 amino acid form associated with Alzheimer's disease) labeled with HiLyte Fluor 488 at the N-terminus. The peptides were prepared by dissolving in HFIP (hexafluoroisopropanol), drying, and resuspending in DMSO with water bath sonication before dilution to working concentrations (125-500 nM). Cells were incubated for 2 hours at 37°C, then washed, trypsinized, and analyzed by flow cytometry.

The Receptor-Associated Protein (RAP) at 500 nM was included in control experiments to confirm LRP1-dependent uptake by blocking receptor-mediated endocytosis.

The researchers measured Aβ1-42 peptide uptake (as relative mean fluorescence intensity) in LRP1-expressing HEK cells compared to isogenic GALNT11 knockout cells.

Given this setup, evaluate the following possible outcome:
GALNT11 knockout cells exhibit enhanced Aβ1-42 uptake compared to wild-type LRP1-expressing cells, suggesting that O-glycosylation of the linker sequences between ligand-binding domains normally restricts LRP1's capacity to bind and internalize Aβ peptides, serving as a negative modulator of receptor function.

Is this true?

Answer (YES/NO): YES